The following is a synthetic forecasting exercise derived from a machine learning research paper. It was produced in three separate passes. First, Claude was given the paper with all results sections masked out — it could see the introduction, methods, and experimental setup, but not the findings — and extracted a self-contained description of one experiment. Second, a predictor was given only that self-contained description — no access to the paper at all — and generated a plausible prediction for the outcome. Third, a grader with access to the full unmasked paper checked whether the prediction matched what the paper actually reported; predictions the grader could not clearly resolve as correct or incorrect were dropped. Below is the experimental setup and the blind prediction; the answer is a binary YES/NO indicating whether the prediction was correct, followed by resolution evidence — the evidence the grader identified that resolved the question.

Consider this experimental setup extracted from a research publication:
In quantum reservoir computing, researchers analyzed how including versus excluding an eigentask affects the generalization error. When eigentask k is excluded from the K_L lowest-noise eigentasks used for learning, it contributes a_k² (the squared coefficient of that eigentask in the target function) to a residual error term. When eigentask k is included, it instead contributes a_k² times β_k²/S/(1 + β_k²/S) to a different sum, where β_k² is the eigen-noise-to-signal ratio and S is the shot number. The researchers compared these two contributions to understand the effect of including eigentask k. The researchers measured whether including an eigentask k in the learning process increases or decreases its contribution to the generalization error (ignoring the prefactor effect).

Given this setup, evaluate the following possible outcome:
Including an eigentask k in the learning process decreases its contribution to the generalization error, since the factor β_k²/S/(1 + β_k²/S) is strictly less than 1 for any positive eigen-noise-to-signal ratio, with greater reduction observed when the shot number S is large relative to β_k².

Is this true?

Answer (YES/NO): YES